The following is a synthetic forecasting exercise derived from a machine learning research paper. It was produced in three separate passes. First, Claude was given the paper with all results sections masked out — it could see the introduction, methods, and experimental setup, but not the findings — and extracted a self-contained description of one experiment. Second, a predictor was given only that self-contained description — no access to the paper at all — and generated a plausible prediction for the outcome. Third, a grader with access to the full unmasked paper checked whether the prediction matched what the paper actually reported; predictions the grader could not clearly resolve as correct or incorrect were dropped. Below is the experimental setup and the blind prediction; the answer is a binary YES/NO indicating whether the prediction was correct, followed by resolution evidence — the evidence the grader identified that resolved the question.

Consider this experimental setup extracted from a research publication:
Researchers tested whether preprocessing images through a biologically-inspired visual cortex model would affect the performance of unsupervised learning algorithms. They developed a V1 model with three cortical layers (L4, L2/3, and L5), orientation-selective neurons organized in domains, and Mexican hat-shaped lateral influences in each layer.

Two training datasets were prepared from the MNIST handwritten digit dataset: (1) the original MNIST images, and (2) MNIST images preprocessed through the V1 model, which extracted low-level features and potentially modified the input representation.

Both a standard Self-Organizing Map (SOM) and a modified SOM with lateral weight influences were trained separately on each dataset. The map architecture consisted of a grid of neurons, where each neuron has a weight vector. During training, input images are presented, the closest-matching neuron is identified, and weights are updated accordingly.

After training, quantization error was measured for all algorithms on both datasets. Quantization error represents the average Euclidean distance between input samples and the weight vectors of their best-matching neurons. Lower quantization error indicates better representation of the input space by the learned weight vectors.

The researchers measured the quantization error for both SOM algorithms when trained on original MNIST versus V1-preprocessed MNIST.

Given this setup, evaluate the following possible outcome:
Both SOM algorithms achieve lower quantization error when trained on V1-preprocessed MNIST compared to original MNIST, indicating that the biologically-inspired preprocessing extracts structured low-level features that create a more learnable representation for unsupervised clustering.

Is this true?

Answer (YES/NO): YES